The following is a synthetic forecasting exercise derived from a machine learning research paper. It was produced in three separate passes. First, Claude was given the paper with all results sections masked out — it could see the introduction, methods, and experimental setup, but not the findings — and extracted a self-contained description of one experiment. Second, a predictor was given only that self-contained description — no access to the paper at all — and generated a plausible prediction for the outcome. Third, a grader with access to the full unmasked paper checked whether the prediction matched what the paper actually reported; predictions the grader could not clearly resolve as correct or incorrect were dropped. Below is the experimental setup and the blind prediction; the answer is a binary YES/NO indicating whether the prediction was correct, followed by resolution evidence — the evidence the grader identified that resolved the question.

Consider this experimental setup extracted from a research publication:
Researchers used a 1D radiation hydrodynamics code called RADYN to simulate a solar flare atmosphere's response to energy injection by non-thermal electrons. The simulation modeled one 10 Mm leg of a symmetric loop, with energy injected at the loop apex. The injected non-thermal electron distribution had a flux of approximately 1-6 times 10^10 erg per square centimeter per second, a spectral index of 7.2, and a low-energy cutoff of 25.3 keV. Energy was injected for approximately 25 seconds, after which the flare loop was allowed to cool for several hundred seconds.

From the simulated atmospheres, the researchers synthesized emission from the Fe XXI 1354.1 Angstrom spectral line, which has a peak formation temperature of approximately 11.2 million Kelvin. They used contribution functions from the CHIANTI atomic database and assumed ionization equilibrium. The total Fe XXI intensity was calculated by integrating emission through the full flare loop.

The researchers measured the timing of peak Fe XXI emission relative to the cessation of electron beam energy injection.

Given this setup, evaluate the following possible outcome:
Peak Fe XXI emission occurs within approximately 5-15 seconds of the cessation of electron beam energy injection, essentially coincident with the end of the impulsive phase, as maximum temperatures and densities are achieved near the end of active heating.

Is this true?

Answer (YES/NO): NO